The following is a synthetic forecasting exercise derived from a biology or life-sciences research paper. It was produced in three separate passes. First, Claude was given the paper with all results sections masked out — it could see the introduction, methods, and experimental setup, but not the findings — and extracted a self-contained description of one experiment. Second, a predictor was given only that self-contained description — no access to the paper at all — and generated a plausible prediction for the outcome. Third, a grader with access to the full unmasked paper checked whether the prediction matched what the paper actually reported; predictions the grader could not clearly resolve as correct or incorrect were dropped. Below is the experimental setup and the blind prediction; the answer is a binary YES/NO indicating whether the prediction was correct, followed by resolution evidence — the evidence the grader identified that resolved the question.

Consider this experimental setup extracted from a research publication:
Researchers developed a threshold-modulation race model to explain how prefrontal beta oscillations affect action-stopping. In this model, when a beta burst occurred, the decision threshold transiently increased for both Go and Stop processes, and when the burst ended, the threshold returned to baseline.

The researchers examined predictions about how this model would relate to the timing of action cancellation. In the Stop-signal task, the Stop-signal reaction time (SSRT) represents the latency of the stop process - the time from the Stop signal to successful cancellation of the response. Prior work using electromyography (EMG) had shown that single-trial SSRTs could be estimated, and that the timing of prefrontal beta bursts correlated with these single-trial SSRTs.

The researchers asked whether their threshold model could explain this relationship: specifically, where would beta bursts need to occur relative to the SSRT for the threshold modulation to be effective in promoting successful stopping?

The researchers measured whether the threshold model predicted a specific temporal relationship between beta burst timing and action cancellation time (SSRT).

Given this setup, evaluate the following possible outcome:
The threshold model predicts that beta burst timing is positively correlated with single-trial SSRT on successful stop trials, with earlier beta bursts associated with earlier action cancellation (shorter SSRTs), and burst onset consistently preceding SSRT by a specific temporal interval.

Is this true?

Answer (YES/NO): NO